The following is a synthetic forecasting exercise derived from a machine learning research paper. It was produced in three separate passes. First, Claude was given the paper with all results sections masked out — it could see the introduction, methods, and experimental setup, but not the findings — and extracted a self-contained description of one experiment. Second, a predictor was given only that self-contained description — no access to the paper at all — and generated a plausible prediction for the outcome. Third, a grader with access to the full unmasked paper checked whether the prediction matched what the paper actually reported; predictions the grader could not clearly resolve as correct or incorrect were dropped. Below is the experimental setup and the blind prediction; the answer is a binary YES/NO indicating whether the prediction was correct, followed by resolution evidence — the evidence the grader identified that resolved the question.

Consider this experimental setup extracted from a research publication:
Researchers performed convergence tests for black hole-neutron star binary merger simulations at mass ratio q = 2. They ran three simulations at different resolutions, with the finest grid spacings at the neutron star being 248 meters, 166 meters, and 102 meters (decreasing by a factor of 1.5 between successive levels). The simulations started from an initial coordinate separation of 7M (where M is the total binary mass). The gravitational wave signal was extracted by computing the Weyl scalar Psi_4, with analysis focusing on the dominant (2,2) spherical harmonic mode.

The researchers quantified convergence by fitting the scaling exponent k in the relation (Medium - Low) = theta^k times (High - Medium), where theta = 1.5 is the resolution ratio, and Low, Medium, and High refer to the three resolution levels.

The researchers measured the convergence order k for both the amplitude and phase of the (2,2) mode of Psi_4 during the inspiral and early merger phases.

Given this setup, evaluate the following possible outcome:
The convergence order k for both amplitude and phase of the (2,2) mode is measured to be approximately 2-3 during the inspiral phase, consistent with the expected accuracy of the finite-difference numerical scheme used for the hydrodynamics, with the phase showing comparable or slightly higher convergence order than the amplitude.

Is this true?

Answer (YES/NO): NO